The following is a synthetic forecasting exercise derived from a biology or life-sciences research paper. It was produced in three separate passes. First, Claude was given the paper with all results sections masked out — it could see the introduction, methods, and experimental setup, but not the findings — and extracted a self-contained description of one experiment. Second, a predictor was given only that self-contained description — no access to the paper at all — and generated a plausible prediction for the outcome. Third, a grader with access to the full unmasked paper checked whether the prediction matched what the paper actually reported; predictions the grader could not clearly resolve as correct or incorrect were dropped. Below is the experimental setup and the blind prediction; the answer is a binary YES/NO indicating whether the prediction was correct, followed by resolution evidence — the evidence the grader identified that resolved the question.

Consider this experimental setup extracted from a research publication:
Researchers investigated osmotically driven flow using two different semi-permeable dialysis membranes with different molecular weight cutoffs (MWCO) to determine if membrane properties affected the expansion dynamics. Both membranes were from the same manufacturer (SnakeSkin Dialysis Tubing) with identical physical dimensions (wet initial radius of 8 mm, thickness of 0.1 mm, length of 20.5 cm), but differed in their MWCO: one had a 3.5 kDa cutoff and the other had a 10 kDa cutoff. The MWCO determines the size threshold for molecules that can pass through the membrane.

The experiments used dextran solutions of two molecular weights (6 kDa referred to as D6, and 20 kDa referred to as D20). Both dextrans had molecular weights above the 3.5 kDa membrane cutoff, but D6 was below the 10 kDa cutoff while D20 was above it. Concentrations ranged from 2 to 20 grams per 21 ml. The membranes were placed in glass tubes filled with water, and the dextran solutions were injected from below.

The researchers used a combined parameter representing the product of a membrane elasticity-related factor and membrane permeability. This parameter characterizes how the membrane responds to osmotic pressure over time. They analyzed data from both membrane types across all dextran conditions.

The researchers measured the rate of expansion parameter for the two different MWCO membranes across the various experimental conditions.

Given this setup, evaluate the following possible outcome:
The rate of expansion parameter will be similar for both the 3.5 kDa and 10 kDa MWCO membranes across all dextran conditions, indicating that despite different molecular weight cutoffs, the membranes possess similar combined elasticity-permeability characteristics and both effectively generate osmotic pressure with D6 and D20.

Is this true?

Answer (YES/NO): YES